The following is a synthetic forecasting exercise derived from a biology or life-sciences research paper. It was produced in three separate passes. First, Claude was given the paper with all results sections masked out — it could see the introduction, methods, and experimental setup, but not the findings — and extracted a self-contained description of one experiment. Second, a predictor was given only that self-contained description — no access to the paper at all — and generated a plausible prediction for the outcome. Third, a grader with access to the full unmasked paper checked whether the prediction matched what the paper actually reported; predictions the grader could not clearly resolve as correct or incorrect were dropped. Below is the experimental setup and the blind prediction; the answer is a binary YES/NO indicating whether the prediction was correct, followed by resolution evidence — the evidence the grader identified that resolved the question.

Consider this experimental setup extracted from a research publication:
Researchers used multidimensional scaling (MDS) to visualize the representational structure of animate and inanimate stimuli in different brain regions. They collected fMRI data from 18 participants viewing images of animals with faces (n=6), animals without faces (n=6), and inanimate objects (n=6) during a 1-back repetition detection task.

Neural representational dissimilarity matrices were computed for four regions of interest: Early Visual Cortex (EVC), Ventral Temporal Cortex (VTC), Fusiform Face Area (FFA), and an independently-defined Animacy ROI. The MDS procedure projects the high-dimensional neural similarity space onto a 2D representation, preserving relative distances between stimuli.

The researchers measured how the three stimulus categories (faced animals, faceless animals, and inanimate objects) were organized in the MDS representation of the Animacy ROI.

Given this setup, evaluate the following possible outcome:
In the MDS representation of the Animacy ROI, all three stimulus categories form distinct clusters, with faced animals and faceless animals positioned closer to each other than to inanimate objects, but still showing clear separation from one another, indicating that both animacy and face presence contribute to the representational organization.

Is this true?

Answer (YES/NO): NO